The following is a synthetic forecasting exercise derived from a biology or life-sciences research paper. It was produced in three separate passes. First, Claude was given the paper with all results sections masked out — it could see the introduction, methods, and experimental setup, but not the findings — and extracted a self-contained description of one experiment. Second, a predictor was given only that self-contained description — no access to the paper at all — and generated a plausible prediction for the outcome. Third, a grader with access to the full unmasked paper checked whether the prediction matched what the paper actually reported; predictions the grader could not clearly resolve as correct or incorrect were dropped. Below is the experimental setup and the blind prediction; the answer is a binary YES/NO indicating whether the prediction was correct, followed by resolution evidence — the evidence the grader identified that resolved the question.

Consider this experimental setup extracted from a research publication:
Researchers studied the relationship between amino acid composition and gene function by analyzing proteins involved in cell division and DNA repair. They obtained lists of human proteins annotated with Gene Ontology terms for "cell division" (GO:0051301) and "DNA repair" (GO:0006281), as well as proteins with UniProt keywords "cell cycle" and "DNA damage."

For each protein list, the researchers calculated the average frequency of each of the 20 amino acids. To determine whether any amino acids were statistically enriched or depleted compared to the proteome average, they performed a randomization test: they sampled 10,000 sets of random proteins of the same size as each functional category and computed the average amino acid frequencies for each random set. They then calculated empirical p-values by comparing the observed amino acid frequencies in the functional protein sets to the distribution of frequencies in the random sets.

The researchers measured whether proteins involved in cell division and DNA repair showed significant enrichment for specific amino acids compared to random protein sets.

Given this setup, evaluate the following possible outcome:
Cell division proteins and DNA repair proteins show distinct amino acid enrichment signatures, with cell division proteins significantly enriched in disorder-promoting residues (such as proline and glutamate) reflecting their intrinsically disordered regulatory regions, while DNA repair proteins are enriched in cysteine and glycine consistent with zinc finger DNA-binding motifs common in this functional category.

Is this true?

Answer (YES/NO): NO